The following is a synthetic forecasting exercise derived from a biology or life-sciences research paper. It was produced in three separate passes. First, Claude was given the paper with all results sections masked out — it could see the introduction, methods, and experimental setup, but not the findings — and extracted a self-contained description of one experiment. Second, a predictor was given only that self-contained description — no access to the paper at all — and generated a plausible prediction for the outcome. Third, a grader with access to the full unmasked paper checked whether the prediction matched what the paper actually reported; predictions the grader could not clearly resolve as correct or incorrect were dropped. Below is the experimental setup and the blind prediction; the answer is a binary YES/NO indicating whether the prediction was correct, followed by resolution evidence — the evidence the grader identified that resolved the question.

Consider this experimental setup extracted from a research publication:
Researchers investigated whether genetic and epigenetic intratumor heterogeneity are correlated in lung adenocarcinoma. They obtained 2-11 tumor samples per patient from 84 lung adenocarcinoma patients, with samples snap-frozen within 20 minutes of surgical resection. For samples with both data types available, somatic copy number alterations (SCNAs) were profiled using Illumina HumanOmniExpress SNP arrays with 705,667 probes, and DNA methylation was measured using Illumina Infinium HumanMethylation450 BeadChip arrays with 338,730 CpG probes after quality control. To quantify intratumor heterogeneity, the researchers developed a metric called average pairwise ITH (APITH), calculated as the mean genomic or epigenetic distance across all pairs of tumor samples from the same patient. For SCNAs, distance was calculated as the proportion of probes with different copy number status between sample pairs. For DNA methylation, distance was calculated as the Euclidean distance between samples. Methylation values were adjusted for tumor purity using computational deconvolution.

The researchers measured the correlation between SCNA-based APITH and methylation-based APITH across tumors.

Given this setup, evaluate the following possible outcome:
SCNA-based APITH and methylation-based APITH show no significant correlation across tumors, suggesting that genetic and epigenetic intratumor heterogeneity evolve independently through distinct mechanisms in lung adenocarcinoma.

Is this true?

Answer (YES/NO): NO